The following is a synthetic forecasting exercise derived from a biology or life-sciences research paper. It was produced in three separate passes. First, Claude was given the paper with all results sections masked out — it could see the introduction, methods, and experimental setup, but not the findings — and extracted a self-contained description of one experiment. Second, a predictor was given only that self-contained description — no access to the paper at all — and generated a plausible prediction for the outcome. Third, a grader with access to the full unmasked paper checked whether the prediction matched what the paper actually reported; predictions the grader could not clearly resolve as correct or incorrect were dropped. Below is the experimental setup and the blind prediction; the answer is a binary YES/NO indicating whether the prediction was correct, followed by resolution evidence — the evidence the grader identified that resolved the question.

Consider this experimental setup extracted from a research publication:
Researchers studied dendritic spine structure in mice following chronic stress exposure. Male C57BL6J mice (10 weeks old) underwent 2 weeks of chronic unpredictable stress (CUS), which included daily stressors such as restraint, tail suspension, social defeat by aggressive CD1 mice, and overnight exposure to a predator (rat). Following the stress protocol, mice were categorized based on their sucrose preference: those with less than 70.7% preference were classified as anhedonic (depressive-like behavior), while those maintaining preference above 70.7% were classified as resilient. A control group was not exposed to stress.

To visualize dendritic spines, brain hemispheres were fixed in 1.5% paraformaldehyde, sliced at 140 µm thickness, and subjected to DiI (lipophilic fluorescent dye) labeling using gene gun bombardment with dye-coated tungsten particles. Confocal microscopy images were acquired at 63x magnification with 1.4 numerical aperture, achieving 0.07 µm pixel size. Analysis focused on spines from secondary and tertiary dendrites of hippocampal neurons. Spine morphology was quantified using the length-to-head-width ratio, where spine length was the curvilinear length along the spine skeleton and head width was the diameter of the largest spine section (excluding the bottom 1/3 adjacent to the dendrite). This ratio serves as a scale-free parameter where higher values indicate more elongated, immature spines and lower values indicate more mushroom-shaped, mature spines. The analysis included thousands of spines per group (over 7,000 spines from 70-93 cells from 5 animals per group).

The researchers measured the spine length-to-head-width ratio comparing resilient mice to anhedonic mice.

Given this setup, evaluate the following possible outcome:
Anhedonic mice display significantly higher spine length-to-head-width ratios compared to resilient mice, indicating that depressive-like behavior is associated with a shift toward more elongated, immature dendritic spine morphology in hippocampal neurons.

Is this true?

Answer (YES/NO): NO